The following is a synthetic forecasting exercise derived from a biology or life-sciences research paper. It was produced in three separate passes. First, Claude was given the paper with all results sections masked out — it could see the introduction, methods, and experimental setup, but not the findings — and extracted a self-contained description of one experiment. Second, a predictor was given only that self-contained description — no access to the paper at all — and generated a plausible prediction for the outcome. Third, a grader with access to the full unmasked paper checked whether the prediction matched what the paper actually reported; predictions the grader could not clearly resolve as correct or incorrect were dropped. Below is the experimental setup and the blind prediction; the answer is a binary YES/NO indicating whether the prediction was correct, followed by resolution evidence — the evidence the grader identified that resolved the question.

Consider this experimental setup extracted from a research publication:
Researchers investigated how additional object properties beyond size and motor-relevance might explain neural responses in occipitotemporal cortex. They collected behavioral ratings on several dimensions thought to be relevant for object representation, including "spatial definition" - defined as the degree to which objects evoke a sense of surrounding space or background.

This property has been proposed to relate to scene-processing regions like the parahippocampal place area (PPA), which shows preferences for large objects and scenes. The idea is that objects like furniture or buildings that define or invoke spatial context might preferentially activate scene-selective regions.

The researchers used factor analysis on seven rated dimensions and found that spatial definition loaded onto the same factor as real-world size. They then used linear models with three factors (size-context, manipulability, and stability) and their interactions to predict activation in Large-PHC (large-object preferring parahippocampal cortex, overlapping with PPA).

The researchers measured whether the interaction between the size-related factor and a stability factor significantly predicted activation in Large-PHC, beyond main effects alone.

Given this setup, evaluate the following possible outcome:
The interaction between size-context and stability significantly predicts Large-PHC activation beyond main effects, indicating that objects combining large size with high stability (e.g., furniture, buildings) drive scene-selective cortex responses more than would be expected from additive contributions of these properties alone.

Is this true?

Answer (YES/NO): YES